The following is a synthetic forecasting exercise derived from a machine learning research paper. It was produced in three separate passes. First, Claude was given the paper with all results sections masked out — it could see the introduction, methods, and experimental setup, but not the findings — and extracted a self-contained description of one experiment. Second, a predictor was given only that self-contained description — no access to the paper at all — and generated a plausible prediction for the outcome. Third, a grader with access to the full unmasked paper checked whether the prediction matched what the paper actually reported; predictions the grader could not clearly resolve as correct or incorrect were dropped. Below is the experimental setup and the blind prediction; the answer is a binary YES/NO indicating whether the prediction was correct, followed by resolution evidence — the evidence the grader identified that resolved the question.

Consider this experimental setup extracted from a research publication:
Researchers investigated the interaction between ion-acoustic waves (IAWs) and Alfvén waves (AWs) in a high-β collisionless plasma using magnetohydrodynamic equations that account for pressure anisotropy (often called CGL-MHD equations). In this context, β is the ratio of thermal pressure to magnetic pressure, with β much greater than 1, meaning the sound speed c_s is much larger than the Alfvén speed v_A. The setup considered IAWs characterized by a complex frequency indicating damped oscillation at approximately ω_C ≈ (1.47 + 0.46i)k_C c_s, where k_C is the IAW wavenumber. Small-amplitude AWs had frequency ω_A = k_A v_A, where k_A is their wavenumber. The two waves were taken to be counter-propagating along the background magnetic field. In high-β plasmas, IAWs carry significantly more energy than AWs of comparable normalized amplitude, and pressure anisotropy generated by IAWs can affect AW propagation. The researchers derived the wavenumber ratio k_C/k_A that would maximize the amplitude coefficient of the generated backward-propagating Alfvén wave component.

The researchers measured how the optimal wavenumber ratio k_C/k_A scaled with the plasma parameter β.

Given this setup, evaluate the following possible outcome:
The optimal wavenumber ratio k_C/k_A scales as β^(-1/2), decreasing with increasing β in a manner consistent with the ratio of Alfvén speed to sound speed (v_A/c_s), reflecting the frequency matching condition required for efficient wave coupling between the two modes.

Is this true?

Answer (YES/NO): YES